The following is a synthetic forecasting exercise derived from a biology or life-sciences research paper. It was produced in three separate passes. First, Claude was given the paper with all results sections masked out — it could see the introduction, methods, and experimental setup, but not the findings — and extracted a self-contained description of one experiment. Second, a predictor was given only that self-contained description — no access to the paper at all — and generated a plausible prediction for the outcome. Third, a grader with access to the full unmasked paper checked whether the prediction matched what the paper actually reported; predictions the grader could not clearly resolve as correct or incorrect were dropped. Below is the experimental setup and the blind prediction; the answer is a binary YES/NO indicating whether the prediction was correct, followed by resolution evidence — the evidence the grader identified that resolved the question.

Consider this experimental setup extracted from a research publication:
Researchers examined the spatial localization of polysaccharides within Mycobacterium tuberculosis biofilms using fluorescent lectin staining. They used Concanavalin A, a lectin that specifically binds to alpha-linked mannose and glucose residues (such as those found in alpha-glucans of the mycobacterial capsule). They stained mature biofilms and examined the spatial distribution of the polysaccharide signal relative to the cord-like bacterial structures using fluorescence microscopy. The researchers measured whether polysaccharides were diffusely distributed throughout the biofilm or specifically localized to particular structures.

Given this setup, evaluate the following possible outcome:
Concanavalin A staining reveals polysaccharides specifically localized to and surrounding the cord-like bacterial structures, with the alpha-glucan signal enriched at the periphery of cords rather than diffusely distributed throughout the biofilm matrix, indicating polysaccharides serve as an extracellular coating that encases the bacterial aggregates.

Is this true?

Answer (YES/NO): YES